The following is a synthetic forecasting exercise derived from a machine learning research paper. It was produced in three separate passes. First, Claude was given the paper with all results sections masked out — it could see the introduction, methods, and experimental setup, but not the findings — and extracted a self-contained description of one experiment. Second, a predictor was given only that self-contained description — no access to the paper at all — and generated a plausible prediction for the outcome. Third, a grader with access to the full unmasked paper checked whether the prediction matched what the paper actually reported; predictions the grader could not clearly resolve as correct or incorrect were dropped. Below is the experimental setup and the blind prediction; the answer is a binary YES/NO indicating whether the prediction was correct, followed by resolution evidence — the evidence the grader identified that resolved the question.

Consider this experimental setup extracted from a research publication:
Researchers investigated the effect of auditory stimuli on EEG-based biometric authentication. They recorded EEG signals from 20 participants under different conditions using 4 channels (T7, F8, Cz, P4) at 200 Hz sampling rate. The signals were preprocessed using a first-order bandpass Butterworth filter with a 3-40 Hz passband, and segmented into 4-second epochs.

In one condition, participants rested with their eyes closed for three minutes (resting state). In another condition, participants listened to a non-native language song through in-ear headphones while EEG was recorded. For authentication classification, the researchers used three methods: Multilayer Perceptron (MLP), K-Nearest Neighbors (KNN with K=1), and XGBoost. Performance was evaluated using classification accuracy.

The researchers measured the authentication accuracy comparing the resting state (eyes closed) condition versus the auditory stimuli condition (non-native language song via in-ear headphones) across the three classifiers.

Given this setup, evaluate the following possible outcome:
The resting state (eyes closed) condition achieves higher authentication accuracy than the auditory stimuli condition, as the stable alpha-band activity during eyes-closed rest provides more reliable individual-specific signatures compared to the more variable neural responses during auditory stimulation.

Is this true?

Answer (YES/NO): NO